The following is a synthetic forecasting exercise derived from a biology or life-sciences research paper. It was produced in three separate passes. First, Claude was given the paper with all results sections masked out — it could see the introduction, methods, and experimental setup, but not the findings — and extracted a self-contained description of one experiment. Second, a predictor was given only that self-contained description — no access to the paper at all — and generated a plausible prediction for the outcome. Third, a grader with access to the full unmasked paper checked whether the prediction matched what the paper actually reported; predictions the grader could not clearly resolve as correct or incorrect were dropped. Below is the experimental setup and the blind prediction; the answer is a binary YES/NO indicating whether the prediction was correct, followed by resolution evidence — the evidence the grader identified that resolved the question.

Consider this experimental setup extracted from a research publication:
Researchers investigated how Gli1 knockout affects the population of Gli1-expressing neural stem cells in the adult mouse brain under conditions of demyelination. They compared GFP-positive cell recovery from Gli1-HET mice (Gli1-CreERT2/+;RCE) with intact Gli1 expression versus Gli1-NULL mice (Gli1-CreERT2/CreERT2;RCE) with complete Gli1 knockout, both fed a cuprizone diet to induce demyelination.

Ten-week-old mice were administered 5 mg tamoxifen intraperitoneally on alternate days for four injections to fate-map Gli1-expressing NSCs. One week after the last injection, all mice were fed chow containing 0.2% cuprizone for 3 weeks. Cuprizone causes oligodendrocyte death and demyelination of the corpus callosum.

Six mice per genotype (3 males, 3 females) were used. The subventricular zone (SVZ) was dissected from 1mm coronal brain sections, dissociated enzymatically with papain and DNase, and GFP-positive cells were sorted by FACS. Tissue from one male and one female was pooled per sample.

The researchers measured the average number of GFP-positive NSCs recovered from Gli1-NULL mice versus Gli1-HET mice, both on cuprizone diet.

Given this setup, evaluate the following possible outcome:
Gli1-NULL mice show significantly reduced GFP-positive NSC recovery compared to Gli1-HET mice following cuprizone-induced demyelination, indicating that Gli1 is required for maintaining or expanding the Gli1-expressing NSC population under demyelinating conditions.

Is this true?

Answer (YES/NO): NO